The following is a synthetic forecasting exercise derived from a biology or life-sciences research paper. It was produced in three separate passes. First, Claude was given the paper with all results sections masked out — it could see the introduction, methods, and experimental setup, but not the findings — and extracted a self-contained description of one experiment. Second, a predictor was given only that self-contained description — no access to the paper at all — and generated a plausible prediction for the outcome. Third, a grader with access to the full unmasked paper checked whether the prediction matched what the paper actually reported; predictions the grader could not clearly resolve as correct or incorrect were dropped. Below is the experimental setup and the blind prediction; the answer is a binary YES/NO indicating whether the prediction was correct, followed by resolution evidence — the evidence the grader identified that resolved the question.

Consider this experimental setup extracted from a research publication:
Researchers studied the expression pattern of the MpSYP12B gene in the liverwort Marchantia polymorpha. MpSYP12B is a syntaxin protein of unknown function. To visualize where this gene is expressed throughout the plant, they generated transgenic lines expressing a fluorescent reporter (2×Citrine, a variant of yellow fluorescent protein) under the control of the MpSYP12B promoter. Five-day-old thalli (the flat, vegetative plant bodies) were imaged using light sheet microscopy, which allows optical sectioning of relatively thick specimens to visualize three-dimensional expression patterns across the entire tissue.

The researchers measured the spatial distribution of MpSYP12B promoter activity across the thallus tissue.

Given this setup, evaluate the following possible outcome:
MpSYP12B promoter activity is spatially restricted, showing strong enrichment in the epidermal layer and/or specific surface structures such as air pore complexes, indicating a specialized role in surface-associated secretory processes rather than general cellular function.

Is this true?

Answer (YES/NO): NO